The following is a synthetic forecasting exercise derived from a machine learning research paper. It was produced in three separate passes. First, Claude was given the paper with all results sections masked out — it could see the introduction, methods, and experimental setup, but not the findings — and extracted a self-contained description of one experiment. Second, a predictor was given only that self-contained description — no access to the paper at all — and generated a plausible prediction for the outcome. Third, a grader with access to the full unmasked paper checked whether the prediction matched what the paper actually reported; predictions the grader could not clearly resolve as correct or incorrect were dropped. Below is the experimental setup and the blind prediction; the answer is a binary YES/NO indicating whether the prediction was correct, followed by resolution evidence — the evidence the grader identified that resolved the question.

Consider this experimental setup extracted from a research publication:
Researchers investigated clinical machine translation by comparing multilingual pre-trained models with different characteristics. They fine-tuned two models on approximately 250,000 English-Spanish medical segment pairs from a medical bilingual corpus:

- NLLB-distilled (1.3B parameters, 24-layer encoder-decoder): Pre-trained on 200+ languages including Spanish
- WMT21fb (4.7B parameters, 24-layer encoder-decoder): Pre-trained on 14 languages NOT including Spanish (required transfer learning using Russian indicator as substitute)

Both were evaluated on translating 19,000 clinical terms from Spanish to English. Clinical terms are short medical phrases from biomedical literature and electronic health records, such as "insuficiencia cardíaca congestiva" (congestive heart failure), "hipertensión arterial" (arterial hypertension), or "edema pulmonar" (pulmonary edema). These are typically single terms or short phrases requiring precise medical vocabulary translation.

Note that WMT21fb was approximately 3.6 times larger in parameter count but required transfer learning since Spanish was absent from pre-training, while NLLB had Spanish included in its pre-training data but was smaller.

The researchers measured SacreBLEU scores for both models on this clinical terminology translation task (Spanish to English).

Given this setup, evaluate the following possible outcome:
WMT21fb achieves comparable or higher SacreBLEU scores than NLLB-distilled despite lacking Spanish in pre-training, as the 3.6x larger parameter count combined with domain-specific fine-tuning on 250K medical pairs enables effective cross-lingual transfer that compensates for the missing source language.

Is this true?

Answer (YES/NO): NO